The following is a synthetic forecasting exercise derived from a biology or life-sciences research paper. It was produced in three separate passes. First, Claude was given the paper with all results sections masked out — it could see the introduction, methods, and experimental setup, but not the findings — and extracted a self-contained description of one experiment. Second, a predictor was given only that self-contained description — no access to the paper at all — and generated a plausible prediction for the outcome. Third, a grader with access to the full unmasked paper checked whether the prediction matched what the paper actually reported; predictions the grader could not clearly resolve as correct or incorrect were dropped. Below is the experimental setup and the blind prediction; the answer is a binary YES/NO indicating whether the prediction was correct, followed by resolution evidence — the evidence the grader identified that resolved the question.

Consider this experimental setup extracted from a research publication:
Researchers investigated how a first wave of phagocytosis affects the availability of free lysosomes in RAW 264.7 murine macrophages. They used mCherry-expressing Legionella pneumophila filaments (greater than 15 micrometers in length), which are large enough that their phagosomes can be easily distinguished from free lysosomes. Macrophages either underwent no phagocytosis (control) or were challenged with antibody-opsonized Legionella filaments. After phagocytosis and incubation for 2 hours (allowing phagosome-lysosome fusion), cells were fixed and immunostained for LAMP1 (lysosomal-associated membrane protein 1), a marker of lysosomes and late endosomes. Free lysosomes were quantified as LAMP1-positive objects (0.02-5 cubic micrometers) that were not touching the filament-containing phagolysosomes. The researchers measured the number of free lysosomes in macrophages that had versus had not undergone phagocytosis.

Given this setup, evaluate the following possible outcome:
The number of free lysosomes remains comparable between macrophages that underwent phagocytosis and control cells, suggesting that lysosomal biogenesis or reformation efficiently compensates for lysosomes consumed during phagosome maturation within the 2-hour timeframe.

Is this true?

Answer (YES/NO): NO